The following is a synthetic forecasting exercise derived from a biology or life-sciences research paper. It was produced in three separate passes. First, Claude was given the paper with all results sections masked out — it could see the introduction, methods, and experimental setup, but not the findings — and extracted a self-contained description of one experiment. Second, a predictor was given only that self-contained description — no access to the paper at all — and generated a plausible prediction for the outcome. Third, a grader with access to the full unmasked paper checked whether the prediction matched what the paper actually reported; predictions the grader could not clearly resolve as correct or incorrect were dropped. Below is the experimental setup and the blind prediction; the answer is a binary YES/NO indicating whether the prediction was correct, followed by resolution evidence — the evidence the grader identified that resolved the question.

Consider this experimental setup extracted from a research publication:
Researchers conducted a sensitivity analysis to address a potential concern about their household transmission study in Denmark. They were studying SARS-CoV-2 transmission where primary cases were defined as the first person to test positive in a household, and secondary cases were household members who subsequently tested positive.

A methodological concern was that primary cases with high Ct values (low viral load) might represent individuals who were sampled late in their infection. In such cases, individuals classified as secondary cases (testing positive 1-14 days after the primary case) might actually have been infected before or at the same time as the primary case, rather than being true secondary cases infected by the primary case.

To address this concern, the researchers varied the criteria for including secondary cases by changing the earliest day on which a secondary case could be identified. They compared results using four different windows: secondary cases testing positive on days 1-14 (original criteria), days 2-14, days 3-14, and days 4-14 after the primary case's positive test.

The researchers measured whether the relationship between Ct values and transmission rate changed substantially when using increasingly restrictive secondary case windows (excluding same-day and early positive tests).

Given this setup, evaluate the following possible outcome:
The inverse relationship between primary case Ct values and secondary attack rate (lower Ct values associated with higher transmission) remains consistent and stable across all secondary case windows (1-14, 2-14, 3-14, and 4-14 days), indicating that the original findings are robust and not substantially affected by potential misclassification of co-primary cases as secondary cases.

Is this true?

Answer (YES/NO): NO